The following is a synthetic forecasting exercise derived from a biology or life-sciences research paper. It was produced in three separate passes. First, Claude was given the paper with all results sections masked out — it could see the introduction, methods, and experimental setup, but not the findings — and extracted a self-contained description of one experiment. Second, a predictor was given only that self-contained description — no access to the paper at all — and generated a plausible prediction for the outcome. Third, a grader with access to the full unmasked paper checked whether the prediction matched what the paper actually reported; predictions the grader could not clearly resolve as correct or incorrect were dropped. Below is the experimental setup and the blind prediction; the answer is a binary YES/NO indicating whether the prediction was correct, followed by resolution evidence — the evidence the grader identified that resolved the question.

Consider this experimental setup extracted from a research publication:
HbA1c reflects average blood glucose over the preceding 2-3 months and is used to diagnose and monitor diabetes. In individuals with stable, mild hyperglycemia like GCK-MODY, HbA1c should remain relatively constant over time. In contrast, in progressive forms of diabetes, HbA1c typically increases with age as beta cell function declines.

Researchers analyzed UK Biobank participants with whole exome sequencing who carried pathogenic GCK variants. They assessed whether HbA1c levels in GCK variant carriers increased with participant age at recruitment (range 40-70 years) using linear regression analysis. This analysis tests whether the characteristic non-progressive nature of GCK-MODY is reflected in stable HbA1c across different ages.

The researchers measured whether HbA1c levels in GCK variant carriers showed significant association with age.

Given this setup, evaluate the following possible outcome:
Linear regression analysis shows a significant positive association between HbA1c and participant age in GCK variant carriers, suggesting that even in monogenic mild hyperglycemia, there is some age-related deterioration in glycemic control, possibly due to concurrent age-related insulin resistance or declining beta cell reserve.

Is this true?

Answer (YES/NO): YES